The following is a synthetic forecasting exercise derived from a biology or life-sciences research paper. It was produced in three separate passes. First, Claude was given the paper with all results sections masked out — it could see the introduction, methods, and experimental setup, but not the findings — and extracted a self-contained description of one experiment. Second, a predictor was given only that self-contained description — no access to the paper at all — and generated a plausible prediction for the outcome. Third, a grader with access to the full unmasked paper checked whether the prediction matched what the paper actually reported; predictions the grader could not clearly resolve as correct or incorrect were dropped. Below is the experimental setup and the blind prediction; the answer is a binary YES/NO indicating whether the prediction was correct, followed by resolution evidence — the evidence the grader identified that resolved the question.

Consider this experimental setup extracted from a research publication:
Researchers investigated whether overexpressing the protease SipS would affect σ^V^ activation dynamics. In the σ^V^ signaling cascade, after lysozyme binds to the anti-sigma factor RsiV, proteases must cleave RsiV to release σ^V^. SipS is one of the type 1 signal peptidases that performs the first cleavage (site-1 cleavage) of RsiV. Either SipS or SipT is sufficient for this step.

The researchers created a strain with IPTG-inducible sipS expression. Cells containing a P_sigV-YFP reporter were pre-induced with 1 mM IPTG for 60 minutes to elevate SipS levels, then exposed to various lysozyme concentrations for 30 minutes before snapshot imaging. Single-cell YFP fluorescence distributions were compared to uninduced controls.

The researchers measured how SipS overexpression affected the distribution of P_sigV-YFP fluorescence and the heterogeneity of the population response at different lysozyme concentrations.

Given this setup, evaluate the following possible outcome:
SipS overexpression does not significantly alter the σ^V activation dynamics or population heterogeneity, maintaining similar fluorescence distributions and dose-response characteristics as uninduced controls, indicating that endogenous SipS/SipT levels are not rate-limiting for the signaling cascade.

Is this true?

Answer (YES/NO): YES